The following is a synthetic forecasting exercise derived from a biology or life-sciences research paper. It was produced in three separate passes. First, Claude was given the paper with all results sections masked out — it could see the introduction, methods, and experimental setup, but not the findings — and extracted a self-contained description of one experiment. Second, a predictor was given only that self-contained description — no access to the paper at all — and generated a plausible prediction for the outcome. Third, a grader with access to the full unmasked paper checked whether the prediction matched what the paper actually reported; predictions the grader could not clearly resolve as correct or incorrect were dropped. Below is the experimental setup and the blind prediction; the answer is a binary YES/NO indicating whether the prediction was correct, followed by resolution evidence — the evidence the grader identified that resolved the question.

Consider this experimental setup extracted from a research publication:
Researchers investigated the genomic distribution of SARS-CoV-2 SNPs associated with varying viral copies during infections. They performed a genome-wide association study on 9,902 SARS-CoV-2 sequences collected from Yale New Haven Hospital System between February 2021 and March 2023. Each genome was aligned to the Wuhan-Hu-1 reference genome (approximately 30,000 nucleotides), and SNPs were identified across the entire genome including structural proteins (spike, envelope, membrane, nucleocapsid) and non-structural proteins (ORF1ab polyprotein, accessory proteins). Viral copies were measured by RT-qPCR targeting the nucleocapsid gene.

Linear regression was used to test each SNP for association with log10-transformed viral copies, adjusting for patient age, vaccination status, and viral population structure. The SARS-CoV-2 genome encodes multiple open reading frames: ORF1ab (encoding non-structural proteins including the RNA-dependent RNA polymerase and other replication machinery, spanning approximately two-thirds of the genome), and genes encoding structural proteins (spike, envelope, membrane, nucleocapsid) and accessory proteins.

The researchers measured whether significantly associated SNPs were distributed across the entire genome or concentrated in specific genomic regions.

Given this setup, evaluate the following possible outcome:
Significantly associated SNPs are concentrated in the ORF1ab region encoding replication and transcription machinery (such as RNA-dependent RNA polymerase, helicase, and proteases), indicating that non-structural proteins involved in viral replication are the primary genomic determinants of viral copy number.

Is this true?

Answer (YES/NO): NO